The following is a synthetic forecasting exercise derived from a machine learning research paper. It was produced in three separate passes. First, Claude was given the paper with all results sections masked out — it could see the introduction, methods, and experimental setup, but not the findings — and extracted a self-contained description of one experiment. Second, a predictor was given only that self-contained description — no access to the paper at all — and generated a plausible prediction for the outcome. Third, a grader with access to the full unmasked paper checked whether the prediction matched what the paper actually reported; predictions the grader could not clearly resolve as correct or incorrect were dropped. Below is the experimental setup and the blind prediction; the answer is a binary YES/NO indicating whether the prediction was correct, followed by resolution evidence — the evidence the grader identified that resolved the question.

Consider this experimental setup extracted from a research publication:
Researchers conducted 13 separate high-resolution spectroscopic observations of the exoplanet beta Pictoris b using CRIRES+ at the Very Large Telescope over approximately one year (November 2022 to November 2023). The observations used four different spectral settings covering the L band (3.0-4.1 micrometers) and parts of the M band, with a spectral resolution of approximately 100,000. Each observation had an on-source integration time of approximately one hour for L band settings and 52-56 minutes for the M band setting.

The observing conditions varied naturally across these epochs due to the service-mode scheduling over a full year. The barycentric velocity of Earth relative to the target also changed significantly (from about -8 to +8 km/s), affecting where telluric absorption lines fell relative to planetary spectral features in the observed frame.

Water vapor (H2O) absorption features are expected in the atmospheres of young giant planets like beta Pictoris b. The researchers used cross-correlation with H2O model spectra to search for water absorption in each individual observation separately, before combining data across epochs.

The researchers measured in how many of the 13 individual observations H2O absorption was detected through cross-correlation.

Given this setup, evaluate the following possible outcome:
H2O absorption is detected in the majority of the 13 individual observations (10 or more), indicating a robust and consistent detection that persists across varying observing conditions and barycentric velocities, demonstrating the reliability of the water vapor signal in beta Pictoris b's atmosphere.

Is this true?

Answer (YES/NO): YES